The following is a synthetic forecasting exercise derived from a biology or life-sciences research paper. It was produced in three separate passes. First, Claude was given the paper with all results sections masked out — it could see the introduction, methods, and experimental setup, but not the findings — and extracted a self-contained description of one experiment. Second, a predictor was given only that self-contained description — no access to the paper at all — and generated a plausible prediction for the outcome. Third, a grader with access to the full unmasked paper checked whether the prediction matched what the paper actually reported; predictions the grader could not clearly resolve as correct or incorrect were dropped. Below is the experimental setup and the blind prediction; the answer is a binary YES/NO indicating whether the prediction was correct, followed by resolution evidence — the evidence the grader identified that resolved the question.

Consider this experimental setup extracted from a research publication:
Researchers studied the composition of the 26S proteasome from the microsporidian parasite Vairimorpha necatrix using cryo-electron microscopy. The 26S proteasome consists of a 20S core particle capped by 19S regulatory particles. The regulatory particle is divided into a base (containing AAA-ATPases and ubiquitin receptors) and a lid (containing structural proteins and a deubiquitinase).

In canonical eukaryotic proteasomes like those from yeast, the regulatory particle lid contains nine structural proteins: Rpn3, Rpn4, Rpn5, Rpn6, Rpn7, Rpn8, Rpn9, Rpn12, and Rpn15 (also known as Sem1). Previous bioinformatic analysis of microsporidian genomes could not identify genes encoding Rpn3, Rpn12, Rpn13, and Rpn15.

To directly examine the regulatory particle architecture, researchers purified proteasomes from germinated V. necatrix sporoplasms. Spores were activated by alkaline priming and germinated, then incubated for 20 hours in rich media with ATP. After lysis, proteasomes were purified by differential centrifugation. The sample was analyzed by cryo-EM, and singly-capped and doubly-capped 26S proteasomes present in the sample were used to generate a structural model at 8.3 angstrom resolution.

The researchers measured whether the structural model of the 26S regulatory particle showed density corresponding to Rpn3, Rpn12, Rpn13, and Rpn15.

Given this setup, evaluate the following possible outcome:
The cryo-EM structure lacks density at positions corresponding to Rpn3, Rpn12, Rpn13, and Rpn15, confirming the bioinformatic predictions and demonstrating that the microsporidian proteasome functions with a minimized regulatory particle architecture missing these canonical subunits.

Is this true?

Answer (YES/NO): NO